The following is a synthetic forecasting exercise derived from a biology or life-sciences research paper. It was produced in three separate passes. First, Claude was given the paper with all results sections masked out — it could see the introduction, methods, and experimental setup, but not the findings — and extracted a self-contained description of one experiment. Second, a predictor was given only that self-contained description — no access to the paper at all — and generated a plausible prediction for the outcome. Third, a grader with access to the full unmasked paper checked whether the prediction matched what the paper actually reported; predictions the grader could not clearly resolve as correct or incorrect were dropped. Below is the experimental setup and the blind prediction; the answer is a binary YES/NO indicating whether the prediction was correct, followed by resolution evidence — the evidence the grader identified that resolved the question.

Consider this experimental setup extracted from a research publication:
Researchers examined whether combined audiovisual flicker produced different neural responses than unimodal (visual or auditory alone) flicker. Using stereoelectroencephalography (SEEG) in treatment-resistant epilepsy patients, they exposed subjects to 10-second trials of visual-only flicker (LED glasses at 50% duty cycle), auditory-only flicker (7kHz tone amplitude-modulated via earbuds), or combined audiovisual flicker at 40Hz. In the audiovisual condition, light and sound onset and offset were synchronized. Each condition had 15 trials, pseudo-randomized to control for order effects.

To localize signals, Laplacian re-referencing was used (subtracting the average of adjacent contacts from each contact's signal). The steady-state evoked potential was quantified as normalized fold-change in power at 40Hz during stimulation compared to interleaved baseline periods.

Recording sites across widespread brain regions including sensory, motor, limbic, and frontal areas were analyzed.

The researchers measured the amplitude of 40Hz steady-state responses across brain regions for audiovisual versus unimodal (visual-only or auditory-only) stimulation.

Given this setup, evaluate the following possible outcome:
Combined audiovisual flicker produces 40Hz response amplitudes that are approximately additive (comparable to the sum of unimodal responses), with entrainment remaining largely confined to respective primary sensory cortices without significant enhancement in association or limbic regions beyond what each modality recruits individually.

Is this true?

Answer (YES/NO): NO